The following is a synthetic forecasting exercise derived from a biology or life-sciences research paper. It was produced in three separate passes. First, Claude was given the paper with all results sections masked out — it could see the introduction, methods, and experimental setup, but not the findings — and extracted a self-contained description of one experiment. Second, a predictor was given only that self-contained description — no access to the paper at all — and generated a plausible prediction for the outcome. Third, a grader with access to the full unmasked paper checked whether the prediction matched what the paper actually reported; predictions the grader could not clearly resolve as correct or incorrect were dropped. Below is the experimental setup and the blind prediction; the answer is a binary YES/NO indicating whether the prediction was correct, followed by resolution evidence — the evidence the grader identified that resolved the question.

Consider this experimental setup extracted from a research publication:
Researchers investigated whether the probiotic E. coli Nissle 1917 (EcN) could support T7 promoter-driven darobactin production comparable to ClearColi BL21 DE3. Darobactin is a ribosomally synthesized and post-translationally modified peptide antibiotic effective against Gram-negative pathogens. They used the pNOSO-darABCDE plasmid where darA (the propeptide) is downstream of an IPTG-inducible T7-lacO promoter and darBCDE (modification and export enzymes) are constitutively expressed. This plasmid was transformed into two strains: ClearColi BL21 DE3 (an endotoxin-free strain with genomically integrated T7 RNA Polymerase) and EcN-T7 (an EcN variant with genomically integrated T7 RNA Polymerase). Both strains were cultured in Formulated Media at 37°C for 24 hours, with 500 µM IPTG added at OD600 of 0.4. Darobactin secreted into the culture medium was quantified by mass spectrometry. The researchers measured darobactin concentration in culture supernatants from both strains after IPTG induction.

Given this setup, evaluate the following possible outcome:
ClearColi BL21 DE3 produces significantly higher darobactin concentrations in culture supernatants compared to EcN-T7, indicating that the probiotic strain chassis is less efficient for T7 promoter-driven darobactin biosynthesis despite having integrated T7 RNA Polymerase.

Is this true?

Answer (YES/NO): NO